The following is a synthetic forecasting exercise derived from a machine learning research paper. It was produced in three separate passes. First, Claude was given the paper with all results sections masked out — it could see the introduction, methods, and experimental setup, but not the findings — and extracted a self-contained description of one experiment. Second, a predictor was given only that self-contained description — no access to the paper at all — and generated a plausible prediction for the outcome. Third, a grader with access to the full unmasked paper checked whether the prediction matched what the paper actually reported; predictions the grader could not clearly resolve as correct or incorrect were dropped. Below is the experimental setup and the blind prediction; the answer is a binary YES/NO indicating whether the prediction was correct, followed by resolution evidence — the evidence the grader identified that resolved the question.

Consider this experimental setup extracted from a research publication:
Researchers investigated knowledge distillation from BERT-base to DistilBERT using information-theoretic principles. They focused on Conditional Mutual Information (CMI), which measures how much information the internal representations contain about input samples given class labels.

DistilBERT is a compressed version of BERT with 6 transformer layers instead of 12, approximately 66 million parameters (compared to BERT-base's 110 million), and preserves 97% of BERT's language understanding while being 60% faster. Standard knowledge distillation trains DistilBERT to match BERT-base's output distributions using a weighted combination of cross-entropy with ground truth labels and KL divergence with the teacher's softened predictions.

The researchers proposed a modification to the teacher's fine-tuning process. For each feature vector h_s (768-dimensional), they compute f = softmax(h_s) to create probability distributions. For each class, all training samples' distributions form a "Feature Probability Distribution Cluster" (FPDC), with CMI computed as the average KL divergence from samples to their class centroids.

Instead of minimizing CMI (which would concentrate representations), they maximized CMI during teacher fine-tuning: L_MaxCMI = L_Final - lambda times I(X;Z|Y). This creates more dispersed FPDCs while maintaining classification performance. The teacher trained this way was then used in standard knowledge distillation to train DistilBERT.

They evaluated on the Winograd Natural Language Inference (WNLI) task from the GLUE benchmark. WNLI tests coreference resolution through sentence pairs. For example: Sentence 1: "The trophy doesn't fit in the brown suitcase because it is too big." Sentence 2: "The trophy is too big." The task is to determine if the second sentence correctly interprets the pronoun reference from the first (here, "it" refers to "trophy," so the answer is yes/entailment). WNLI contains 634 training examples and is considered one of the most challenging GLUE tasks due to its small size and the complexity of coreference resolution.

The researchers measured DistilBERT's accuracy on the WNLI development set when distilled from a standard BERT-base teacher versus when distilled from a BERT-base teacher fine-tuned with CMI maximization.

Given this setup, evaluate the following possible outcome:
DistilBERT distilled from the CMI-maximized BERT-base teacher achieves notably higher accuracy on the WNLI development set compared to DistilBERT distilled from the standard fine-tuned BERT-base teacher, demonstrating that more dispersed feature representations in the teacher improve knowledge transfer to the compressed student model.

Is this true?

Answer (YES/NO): YES